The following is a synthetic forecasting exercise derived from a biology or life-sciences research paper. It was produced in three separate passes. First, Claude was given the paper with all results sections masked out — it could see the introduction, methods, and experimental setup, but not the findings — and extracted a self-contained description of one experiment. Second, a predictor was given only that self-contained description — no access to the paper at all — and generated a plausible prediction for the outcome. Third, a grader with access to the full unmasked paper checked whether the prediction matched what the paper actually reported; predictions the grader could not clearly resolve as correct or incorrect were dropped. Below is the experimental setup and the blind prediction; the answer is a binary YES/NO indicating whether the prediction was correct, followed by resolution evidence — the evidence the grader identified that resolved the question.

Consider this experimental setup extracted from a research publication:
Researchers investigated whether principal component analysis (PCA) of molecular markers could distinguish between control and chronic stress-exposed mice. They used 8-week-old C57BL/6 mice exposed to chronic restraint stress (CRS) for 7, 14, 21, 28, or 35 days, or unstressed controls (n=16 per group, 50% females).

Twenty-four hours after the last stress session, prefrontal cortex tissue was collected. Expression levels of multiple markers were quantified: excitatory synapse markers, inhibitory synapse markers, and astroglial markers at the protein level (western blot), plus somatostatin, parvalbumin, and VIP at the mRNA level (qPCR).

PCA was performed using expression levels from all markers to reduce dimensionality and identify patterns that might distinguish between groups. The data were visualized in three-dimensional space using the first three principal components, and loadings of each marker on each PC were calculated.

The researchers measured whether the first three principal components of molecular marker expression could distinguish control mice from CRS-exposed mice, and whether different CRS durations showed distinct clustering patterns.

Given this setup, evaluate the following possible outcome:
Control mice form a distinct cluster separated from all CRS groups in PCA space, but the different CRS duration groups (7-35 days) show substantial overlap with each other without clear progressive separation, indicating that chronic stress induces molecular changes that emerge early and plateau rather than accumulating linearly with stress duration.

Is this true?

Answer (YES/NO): NO